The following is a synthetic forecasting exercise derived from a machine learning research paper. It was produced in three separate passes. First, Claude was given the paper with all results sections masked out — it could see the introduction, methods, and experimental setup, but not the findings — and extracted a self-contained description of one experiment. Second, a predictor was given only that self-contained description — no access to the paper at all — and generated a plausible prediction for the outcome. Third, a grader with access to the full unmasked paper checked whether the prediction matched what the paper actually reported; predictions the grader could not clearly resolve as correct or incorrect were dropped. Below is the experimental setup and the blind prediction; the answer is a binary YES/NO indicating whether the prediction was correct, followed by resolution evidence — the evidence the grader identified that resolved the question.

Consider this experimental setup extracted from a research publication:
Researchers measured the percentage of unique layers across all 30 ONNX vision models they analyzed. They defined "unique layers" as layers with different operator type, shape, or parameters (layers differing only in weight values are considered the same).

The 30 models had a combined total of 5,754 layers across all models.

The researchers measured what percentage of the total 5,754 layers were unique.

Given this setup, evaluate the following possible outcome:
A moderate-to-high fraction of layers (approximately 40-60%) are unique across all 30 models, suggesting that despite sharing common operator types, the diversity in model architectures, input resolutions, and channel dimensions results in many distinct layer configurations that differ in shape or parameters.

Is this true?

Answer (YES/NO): NO